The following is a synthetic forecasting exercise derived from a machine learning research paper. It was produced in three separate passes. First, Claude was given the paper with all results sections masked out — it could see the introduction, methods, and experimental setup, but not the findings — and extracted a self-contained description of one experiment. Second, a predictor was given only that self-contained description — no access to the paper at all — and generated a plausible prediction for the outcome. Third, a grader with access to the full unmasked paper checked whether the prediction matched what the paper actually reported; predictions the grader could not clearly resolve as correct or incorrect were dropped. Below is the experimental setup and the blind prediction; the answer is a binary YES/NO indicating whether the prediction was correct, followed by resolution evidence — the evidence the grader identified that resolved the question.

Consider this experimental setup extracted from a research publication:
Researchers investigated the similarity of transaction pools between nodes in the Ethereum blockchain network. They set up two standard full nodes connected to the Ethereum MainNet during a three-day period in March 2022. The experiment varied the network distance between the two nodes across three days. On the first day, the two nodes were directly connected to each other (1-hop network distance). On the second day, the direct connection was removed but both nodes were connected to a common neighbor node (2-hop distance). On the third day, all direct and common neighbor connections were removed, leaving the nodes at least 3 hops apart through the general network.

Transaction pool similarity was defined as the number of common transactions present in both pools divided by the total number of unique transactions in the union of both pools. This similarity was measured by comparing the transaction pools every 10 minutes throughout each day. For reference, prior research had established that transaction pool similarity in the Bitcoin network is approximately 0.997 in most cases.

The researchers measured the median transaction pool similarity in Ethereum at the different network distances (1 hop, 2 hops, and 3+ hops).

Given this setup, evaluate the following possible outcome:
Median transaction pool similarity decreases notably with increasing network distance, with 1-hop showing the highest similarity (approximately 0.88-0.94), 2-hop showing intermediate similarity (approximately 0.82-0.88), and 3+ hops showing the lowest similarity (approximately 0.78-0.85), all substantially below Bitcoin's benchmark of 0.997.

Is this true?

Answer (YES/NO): NO